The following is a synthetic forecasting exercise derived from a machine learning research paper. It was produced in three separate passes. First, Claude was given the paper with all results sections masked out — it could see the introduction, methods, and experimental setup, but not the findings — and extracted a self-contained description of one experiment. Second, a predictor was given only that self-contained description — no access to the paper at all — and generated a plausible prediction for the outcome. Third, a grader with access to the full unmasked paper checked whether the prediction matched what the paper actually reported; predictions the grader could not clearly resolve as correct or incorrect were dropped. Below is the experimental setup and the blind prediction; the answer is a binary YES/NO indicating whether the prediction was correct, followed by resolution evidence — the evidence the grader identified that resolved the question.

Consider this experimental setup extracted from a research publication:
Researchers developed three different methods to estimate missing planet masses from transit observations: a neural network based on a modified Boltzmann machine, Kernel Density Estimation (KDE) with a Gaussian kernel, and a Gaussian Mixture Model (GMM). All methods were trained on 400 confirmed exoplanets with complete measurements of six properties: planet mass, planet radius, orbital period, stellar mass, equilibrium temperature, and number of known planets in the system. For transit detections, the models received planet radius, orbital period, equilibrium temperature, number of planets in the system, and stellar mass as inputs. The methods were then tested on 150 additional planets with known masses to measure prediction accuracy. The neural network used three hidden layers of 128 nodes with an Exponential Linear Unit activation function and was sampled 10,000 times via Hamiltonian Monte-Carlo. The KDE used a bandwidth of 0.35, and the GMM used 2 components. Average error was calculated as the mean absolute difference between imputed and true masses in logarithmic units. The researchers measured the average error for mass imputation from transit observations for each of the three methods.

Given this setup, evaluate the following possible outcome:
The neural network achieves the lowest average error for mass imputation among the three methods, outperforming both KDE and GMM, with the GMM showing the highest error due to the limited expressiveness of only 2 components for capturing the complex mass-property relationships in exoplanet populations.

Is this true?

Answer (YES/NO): NO